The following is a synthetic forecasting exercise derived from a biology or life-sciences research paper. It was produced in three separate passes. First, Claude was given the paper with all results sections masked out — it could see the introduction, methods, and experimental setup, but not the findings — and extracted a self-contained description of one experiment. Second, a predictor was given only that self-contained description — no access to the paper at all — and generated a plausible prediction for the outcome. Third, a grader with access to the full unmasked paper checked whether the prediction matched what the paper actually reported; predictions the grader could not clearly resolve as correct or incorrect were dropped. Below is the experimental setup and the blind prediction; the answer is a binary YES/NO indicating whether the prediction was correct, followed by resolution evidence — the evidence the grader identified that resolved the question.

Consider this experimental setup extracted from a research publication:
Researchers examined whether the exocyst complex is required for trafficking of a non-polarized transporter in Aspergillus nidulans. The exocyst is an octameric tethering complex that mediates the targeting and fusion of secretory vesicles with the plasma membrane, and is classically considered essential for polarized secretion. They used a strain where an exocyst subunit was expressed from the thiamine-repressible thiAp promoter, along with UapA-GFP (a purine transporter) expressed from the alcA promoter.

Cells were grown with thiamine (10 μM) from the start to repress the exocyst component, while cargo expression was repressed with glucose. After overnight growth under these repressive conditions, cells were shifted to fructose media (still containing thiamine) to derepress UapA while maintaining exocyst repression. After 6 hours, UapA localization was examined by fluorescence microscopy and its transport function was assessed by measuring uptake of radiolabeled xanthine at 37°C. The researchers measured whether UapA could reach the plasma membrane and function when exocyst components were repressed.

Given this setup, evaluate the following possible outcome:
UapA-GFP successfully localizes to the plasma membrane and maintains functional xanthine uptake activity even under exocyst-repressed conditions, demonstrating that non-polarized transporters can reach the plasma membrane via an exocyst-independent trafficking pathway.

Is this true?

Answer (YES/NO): YES